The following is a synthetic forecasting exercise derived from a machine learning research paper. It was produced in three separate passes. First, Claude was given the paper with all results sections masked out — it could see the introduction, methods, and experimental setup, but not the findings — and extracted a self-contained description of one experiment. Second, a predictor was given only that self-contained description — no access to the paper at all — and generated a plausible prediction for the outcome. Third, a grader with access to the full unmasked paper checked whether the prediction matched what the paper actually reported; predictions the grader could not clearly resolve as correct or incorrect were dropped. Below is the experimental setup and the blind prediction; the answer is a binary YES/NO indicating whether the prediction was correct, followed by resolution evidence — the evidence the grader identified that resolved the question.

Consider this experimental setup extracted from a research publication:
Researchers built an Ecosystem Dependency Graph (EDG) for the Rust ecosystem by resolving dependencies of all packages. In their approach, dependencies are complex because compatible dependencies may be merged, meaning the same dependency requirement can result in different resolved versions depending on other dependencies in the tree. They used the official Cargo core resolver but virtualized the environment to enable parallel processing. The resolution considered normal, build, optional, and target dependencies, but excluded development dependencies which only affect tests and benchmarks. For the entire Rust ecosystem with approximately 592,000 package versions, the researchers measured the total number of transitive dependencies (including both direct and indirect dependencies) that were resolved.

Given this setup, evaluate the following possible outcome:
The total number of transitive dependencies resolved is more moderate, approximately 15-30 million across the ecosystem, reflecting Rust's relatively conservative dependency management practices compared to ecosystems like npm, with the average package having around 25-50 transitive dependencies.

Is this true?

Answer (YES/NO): NO